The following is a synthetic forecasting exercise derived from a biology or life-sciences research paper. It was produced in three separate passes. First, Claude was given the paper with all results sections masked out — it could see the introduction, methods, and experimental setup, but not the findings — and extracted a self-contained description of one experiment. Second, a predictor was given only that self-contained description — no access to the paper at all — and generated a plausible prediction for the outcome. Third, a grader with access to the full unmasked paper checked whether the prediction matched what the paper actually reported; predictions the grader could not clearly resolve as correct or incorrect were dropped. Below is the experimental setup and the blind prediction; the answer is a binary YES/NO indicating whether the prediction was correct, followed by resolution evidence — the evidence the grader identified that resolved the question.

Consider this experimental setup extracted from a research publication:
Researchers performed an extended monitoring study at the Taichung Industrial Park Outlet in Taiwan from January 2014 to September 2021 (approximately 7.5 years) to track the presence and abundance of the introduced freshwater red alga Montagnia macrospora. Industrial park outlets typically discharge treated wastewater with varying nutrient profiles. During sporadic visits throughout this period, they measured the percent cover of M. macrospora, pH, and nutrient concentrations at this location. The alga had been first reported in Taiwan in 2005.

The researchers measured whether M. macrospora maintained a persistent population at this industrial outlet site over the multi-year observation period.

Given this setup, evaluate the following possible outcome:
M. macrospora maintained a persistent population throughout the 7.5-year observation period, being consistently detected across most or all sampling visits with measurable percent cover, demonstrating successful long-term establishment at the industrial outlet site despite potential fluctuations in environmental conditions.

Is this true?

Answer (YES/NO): YES